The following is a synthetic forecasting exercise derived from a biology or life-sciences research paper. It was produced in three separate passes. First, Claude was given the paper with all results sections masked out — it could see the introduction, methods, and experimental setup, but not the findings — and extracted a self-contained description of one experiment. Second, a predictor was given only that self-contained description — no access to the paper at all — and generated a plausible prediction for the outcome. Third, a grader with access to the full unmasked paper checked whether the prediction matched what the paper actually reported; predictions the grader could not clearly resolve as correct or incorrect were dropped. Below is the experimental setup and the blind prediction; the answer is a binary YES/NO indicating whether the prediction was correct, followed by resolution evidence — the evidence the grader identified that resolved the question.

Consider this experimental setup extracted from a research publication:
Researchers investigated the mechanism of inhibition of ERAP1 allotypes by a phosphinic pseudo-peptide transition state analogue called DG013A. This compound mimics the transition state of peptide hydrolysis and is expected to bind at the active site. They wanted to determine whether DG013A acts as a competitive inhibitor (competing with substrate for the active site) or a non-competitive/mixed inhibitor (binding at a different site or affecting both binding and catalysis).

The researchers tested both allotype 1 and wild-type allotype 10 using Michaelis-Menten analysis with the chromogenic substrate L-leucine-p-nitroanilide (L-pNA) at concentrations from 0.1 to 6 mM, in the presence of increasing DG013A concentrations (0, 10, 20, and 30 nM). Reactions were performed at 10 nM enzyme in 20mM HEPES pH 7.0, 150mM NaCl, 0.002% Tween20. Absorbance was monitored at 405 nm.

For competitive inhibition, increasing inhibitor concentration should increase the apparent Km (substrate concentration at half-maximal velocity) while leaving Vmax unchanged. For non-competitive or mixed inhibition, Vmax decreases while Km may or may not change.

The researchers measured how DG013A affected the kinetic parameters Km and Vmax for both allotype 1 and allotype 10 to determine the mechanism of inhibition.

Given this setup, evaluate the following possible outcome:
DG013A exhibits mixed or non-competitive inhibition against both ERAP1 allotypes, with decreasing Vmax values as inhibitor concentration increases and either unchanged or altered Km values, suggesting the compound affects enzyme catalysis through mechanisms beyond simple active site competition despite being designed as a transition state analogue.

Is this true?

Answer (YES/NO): NO